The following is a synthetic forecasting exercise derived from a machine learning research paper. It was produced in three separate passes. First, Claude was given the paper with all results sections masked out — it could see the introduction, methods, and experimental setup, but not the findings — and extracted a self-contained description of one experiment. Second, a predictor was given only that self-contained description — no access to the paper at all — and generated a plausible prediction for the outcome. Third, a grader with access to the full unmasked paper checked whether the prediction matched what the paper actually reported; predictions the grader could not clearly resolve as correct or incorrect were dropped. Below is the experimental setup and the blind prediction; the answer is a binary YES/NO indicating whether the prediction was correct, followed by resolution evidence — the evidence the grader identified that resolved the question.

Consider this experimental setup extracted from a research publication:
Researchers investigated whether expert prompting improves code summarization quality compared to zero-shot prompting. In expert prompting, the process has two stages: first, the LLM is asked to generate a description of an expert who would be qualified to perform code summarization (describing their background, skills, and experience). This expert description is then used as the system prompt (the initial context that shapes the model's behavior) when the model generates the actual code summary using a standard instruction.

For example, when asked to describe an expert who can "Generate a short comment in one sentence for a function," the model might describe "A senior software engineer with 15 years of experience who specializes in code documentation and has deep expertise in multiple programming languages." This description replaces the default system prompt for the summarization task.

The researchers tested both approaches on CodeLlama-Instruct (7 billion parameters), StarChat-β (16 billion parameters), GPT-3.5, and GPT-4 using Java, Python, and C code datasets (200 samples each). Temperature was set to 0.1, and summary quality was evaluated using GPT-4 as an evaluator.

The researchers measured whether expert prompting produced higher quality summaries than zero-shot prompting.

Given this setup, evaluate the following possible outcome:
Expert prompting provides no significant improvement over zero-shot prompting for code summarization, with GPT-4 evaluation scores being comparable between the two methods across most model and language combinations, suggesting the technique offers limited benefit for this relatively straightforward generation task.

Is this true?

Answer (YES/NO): YES